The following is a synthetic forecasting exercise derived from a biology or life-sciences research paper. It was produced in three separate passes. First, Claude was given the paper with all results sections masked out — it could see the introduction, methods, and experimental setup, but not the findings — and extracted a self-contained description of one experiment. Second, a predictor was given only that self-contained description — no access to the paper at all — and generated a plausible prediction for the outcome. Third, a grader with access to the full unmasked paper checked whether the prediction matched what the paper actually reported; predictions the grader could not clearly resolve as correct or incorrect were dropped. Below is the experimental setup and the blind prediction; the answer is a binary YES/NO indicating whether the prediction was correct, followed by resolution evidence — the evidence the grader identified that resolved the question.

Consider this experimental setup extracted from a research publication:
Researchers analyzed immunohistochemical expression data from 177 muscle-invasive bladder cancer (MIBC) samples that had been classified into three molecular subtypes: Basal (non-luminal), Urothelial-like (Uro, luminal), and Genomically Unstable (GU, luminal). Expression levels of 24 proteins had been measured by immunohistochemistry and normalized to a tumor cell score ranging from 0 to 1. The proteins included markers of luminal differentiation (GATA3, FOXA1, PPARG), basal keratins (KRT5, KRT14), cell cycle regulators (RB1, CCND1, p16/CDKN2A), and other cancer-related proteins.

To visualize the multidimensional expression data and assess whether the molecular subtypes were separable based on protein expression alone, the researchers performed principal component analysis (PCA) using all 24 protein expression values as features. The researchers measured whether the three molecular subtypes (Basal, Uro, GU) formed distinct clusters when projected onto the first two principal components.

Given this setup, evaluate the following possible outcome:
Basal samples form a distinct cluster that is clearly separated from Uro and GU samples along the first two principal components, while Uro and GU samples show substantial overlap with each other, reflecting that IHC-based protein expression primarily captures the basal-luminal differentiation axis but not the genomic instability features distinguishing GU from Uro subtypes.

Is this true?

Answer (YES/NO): NO